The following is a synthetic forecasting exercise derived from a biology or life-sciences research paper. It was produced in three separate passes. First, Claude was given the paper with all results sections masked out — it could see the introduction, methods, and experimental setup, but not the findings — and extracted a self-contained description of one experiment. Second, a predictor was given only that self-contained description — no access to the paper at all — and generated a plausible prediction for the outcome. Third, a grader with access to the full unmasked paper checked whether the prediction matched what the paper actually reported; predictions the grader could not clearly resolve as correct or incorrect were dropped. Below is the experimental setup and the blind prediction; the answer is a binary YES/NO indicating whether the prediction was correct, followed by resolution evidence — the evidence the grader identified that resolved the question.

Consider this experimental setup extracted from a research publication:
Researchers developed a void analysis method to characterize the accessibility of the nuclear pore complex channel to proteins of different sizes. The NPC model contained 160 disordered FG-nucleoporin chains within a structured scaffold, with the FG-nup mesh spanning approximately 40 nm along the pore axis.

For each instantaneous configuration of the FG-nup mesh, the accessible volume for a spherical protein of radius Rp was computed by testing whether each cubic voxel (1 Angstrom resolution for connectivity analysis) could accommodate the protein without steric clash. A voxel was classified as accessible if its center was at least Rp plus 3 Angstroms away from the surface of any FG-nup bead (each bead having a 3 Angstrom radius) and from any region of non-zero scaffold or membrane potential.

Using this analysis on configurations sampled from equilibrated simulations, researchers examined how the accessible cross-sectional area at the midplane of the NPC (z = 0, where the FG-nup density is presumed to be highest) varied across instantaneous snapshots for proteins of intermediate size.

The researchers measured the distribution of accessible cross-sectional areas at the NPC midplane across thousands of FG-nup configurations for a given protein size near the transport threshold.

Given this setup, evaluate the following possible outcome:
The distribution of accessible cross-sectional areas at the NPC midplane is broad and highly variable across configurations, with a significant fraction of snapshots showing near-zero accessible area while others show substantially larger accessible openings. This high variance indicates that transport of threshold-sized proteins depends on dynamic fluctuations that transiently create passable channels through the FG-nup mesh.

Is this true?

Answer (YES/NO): YES